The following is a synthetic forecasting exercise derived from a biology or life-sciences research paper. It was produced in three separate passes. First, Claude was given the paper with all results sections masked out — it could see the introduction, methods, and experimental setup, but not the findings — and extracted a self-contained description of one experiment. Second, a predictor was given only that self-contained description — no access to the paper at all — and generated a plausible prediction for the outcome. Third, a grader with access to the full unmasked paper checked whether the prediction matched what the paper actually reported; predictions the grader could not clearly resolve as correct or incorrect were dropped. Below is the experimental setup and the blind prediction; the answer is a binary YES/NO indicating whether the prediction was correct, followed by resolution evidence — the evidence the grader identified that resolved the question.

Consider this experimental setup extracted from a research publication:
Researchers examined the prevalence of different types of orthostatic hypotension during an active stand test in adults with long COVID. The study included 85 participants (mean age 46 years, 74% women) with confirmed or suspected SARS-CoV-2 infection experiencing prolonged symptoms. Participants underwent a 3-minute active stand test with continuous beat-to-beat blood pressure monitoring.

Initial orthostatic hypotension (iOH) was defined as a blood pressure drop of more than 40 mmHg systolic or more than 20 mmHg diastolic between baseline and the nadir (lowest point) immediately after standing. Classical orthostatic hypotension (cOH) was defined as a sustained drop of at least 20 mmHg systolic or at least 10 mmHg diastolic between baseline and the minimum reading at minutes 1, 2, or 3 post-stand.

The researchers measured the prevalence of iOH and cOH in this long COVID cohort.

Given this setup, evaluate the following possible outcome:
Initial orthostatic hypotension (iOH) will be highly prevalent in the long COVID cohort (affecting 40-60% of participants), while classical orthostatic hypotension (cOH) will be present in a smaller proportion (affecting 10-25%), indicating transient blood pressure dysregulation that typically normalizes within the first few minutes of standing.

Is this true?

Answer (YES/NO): NO